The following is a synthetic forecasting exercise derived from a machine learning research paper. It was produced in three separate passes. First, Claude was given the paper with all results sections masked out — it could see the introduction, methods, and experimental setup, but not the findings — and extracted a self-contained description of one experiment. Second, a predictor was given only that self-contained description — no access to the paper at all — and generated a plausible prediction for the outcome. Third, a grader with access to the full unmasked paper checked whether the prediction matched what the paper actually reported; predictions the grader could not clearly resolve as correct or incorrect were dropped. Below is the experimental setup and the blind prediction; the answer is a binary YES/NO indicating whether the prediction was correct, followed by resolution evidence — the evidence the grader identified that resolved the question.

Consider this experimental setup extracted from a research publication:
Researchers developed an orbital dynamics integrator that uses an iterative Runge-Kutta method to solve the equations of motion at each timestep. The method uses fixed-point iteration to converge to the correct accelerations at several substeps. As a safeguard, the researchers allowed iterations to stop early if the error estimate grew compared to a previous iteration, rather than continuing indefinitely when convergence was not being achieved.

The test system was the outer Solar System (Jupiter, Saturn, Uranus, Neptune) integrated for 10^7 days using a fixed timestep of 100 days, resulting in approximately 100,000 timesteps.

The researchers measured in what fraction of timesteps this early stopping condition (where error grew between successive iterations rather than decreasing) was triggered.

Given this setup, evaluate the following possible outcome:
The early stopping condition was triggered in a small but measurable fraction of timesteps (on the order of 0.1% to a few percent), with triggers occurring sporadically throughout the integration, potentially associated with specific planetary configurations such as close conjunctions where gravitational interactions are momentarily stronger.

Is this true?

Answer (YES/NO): YES